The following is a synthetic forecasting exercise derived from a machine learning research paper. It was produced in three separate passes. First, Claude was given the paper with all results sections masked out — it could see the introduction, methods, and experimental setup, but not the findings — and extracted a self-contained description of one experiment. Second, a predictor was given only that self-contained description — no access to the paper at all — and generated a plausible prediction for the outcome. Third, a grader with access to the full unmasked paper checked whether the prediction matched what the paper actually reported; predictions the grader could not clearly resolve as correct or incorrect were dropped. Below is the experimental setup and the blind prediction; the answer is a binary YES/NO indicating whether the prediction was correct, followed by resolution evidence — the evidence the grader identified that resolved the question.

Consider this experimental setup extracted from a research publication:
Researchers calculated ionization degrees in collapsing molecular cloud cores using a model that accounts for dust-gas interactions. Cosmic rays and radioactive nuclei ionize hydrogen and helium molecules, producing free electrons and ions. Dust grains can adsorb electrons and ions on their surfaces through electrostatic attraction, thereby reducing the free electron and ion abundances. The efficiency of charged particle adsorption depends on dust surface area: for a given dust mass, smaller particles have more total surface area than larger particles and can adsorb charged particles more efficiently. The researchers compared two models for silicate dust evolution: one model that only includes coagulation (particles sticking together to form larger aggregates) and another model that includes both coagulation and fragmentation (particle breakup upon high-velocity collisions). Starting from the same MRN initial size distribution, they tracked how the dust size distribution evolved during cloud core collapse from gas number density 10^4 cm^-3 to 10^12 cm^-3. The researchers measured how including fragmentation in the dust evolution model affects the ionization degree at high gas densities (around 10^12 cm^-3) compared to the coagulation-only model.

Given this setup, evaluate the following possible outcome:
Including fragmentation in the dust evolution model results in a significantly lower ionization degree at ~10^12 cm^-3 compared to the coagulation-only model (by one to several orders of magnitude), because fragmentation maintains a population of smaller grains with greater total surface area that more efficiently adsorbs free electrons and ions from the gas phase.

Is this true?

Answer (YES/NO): YES